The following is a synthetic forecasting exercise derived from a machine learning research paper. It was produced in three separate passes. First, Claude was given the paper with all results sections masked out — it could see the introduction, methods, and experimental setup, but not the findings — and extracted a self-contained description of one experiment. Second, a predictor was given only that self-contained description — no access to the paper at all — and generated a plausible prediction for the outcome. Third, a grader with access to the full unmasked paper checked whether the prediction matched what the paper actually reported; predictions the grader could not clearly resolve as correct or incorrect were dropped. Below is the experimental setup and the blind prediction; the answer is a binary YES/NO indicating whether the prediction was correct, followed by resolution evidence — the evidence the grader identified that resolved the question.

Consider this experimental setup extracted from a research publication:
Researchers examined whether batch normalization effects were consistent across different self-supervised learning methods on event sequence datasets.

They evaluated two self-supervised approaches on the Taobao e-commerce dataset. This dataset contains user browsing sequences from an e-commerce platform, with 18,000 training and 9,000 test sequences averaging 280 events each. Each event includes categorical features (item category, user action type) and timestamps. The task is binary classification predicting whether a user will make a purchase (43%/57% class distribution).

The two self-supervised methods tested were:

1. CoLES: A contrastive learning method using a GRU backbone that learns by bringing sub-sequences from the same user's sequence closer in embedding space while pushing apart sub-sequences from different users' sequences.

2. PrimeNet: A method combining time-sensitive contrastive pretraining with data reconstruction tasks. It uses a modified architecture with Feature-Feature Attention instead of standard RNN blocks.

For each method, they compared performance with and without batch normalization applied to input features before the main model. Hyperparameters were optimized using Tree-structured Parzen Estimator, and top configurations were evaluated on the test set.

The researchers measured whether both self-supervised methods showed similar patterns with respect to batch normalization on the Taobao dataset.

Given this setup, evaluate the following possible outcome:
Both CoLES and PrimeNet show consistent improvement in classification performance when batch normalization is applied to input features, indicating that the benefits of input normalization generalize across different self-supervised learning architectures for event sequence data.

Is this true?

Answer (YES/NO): NO